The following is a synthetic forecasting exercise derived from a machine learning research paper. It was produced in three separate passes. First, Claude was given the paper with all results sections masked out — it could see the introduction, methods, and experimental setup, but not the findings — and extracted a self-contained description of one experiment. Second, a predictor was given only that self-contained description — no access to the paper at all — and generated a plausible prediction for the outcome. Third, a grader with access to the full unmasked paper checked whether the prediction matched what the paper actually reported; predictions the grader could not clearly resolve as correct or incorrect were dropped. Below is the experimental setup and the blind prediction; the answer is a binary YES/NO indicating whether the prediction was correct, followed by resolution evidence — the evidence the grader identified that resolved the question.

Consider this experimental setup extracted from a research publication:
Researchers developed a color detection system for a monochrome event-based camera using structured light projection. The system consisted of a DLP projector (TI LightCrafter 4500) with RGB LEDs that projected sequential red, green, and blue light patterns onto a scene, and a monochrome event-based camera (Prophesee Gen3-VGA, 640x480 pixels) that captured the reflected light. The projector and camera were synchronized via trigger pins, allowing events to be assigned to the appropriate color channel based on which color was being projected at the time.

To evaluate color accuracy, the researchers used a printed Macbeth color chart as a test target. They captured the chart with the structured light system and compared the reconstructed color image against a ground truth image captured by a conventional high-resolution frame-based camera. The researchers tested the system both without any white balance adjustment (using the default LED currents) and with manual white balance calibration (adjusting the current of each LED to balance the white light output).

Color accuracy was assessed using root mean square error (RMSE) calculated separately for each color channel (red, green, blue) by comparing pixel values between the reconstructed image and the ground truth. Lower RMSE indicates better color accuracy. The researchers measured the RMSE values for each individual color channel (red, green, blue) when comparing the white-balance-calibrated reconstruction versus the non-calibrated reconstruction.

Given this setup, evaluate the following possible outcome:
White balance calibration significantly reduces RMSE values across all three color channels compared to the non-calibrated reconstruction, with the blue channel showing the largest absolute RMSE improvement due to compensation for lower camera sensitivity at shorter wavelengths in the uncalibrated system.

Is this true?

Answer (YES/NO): NO